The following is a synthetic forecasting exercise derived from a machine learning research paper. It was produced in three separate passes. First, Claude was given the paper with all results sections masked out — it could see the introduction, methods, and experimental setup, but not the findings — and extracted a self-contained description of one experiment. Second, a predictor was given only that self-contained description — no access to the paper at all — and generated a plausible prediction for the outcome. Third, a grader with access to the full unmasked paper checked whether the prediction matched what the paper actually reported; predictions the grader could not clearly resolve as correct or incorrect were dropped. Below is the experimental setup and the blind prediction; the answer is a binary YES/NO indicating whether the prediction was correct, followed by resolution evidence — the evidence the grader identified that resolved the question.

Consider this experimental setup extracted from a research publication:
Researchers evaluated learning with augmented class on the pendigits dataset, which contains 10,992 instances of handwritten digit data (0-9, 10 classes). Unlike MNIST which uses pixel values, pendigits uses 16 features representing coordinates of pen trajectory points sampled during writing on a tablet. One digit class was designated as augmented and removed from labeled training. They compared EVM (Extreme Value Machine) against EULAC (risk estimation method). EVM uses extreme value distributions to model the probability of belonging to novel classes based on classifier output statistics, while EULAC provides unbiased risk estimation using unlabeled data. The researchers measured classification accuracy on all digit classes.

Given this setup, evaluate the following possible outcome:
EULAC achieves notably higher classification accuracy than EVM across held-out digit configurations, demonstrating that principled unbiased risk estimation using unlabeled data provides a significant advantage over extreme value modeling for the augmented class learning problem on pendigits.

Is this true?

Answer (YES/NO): NO